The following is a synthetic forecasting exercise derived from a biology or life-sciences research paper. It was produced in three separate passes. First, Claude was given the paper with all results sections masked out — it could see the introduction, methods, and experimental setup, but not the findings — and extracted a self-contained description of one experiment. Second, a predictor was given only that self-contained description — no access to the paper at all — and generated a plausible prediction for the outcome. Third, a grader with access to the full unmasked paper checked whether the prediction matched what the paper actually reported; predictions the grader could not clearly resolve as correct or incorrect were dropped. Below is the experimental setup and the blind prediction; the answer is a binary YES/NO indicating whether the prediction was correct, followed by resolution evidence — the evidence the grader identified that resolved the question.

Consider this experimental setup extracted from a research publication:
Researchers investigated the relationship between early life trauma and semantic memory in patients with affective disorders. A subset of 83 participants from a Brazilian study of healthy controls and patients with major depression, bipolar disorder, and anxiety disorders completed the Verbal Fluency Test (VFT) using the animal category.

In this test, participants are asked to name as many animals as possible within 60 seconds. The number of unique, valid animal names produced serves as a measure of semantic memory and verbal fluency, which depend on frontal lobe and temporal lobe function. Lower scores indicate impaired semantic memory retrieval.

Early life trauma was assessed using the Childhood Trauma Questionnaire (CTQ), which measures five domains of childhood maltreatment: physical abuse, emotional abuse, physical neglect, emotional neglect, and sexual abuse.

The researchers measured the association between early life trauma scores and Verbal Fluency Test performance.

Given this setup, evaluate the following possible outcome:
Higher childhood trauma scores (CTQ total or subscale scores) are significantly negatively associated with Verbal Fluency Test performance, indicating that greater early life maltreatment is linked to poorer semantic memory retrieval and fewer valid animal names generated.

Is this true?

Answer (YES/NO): NO